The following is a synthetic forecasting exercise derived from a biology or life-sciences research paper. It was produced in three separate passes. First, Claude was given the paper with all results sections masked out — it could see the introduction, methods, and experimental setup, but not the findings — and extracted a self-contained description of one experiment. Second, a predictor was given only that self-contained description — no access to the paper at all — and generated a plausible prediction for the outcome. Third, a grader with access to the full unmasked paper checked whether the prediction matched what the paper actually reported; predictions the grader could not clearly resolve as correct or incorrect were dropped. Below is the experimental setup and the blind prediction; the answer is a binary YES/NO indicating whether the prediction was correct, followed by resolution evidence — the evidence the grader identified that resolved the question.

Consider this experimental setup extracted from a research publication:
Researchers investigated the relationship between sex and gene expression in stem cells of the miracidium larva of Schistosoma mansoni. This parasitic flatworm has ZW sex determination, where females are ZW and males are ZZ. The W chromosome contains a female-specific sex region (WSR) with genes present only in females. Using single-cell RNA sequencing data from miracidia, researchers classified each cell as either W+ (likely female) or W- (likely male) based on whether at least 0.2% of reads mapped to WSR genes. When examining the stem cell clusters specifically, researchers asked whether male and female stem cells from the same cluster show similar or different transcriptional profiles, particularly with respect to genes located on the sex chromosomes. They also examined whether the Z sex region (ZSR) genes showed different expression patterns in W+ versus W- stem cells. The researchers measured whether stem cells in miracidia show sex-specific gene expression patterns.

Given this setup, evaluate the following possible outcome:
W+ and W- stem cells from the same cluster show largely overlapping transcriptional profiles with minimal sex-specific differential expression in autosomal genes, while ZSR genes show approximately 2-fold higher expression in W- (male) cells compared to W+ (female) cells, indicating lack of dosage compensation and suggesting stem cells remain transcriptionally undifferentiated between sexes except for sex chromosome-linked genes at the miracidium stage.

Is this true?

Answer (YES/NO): NO